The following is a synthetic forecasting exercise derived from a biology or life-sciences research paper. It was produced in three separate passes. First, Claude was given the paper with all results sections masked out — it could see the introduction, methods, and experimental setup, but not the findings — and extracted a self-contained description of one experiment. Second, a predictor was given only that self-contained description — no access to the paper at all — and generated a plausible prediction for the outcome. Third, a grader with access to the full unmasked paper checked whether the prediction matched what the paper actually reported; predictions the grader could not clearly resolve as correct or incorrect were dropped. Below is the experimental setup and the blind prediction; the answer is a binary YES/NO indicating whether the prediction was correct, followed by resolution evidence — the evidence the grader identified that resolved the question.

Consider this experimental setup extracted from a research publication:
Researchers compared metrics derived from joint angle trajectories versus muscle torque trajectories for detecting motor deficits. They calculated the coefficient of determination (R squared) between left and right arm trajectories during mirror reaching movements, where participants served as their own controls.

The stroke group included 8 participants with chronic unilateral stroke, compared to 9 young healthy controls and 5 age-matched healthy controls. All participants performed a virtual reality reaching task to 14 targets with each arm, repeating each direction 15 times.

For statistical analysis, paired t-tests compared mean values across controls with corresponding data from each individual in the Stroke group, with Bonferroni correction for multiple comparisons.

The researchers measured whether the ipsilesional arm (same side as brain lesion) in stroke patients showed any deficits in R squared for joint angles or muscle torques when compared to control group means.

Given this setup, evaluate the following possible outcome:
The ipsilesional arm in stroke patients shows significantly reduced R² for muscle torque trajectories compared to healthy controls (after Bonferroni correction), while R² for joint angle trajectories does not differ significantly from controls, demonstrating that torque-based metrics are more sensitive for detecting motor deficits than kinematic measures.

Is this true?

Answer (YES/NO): NO